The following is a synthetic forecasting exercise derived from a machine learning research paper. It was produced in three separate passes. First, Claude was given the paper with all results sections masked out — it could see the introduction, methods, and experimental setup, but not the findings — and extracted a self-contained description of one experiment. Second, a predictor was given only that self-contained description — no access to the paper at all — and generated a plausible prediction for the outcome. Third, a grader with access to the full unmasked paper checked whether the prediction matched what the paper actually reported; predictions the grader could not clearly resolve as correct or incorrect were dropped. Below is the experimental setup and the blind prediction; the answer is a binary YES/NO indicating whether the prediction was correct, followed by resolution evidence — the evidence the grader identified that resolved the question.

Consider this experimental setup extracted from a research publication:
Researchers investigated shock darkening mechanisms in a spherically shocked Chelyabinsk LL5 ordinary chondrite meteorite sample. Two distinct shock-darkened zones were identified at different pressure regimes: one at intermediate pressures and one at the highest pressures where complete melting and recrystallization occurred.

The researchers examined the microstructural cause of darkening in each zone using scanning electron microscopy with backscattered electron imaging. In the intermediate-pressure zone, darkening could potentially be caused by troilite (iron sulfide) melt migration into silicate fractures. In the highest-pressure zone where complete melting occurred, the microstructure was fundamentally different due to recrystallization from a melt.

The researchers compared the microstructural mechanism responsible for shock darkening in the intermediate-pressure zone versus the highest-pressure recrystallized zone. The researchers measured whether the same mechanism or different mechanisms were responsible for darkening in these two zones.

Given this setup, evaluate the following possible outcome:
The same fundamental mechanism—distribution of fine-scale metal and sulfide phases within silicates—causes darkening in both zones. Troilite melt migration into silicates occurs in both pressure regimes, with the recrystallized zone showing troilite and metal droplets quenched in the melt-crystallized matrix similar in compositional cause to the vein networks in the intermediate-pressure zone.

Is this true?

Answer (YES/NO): NO